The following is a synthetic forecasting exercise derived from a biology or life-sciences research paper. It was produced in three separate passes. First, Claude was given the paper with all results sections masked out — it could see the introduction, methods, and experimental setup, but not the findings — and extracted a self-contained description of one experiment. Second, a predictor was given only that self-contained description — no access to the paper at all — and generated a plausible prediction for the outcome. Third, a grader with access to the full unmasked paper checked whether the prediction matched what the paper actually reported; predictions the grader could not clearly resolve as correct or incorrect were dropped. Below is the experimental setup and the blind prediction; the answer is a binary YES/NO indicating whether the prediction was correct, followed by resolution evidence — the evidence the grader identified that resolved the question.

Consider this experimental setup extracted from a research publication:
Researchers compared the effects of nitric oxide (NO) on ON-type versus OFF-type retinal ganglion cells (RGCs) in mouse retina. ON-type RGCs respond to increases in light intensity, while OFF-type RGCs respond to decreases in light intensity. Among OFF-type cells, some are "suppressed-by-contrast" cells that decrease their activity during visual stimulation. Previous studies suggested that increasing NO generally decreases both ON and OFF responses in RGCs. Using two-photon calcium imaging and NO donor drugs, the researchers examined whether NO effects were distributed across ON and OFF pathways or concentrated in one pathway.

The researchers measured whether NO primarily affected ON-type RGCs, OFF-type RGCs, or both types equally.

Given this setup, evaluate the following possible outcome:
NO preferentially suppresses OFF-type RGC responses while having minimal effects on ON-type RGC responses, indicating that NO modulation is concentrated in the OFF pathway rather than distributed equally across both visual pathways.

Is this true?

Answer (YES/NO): NO